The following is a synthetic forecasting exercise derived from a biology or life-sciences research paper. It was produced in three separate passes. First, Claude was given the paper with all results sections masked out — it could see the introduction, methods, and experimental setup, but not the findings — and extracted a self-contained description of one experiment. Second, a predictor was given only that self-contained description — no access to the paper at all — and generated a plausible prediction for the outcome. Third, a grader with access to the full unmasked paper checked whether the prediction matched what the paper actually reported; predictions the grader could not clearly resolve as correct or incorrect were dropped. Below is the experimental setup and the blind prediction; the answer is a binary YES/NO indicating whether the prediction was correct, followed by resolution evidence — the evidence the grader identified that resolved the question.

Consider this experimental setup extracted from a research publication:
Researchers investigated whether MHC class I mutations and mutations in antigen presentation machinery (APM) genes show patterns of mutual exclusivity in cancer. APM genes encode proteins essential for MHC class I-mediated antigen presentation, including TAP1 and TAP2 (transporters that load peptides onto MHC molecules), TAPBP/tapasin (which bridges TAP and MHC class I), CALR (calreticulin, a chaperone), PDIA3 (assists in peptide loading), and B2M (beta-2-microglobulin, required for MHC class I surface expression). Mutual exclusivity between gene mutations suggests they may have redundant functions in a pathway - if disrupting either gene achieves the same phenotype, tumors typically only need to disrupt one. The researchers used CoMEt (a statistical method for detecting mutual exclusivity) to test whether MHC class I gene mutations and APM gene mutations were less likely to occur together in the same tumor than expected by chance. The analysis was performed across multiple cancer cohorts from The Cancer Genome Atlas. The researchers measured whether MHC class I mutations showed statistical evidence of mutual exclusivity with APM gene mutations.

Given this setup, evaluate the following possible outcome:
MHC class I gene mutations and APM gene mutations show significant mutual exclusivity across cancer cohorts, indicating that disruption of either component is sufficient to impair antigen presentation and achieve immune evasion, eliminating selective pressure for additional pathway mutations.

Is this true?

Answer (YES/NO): NO